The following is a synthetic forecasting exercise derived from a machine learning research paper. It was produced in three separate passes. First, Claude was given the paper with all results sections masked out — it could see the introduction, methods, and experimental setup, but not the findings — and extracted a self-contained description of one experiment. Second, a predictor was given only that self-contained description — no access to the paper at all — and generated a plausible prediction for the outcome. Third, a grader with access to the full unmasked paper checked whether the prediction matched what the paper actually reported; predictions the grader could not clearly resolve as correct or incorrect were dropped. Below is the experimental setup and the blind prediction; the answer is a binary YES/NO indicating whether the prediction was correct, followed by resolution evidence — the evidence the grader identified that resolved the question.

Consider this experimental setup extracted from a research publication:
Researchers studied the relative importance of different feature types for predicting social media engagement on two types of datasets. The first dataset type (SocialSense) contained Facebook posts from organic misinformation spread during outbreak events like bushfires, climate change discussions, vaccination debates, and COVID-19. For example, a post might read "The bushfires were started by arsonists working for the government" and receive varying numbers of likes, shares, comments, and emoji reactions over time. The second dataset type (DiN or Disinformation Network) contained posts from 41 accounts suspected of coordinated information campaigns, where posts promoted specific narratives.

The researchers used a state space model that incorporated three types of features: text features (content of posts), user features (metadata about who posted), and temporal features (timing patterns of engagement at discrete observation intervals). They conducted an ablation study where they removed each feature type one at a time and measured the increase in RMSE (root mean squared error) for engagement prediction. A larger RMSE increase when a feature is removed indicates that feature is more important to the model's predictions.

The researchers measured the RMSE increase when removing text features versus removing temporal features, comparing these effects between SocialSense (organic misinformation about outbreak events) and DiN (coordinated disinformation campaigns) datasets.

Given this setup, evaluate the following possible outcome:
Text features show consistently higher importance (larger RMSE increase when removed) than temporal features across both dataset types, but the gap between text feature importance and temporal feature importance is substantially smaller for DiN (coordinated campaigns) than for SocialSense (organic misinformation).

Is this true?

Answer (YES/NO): NO